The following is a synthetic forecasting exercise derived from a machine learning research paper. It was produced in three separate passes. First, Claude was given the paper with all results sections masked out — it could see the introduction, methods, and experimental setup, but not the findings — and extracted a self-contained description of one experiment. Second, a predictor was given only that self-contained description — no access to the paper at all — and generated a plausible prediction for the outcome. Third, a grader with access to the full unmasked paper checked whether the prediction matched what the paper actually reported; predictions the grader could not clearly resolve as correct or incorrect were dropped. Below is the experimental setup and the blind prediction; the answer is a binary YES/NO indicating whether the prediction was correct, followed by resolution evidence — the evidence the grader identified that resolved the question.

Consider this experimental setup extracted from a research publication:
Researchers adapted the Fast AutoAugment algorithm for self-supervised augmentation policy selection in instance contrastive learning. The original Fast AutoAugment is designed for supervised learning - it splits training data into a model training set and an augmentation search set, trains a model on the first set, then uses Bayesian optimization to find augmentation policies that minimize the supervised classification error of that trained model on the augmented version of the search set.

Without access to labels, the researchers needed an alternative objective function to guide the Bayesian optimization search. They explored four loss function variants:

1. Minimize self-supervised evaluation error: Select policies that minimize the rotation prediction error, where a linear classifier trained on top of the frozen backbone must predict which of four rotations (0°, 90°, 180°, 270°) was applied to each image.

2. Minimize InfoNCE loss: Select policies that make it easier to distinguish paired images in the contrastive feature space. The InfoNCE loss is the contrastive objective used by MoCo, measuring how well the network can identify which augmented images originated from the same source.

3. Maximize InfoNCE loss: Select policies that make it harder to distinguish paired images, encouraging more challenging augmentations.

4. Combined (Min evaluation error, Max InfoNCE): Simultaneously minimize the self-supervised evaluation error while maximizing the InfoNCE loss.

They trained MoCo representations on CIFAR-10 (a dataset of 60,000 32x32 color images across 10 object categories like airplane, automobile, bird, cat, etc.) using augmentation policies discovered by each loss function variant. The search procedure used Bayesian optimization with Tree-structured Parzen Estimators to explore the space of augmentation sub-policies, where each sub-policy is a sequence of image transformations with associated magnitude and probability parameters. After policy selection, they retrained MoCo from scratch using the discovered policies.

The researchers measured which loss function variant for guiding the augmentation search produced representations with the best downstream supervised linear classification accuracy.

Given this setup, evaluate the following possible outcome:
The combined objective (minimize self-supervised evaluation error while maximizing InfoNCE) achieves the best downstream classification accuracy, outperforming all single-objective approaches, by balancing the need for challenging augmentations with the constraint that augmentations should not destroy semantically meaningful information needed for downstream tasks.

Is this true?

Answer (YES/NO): YES